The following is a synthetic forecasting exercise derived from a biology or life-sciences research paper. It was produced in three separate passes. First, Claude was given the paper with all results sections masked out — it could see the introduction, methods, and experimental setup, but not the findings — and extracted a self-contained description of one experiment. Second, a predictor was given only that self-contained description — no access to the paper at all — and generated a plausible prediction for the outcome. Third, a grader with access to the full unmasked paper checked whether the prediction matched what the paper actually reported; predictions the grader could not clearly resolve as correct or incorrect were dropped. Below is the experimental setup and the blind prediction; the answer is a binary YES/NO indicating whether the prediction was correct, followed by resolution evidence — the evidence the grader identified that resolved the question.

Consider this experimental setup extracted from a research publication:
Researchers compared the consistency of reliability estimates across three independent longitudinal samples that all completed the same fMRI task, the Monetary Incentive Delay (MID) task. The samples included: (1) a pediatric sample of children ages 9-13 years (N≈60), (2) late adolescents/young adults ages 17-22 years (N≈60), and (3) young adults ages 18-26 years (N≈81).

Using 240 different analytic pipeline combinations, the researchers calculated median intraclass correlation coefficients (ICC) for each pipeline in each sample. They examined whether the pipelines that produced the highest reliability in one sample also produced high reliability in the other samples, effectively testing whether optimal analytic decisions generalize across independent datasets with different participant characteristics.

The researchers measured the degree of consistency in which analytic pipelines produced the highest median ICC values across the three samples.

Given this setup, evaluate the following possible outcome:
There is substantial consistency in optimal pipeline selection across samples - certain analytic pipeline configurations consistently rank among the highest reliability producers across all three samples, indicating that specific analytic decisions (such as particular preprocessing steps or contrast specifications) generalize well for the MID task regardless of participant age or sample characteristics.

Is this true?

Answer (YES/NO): YES